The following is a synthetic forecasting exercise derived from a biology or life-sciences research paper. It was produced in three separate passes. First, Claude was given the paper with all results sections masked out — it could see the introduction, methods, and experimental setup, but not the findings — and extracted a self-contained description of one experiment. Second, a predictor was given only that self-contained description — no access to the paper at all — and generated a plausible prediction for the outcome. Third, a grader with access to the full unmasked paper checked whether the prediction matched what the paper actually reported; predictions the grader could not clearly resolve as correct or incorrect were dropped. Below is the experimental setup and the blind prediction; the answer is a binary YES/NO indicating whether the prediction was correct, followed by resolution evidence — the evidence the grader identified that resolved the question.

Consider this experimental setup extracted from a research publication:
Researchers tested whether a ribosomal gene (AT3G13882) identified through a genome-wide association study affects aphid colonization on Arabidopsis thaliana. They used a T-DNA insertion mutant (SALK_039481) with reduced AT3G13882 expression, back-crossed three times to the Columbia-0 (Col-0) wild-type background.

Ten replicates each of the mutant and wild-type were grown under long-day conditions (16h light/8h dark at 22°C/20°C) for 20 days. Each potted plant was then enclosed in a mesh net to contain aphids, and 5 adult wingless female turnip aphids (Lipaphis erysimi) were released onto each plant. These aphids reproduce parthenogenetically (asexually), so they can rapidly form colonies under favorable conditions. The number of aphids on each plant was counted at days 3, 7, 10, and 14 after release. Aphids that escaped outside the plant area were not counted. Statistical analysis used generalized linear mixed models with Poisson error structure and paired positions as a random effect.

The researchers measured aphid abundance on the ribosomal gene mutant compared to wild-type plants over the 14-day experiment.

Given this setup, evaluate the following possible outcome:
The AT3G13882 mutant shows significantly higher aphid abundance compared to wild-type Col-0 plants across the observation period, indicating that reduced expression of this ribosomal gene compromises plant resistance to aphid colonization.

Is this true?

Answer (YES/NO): NO